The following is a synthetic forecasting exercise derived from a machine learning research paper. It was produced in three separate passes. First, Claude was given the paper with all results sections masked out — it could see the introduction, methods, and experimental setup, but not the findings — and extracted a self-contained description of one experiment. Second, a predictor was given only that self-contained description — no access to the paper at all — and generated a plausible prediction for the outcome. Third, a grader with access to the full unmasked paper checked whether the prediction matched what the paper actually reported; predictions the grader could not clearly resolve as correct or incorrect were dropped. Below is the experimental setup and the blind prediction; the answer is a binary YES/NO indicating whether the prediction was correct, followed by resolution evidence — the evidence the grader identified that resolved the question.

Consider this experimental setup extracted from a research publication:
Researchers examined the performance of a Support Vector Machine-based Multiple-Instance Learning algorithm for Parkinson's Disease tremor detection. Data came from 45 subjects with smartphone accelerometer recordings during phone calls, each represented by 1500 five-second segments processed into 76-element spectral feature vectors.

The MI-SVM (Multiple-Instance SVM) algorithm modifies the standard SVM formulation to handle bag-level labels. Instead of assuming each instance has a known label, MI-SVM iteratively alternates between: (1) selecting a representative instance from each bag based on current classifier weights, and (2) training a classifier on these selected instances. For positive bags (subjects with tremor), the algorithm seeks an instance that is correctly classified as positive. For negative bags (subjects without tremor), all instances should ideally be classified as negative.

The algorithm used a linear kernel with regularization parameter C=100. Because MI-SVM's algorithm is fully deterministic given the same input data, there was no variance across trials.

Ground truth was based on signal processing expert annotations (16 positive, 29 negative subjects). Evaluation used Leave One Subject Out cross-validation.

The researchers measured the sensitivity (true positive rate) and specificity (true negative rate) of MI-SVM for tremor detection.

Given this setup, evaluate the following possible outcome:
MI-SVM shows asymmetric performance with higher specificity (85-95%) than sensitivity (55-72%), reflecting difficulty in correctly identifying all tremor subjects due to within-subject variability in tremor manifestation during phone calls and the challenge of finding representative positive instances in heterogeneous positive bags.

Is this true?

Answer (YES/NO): NO